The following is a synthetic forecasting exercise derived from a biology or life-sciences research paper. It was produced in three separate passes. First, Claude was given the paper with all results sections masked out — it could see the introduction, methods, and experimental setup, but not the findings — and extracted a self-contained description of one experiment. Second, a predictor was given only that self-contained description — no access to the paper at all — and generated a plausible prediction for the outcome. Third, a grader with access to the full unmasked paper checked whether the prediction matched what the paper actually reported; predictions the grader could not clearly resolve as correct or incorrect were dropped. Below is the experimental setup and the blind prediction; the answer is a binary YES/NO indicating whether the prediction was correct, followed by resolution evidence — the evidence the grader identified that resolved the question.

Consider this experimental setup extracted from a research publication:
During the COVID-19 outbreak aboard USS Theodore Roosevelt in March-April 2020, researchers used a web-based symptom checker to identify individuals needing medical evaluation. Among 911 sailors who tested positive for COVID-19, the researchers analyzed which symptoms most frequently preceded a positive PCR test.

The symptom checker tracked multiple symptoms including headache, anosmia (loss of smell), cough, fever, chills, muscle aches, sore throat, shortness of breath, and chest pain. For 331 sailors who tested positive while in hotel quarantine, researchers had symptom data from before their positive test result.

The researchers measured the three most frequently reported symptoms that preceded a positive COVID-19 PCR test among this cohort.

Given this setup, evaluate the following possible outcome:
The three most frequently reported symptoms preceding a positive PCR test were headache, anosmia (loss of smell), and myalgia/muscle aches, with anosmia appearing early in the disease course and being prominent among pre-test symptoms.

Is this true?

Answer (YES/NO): NO